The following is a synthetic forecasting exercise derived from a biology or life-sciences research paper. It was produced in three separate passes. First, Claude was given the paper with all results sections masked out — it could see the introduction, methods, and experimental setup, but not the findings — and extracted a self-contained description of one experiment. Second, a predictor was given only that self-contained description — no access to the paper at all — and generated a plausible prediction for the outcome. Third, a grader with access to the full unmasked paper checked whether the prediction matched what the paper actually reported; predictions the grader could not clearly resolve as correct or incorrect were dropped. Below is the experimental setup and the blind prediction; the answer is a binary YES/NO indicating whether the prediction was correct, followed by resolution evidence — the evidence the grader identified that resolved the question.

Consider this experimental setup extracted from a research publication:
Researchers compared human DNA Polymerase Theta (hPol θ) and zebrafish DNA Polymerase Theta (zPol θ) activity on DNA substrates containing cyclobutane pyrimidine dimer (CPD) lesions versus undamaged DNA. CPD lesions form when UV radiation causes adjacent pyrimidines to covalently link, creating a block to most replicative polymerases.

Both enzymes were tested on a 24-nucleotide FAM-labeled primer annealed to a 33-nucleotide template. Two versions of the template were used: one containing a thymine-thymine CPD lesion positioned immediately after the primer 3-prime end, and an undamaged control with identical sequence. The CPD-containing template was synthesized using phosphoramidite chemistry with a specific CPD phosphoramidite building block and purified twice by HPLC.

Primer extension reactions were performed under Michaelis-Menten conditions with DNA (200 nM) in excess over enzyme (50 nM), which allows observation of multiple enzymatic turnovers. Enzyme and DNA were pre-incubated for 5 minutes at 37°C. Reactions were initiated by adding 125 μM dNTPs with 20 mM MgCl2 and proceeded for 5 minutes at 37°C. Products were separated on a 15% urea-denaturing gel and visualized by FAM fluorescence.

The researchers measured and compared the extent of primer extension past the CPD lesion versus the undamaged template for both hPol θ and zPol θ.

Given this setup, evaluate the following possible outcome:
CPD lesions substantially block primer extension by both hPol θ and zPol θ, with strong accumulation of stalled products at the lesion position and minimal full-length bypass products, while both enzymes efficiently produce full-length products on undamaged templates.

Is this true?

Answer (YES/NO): NO